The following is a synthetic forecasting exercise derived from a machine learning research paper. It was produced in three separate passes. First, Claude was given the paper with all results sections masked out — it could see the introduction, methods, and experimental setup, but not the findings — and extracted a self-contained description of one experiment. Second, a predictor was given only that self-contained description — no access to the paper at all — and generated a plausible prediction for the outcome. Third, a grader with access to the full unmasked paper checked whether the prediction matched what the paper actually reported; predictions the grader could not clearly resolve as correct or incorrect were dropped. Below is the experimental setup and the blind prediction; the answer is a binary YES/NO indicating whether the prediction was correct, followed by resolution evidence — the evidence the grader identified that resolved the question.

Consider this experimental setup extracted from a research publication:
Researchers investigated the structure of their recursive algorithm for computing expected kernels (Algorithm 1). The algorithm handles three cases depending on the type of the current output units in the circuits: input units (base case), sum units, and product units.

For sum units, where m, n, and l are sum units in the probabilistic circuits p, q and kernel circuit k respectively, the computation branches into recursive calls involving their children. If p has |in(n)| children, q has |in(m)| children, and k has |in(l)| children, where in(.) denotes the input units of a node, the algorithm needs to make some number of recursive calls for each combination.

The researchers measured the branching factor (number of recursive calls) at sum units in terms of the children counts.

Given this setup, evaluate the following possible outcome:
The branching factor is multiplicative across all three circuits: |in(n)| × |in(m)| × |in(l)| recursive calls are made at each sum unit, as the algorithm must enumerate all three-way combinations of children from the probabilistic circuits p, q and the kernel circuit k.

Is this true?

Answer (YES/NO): YES